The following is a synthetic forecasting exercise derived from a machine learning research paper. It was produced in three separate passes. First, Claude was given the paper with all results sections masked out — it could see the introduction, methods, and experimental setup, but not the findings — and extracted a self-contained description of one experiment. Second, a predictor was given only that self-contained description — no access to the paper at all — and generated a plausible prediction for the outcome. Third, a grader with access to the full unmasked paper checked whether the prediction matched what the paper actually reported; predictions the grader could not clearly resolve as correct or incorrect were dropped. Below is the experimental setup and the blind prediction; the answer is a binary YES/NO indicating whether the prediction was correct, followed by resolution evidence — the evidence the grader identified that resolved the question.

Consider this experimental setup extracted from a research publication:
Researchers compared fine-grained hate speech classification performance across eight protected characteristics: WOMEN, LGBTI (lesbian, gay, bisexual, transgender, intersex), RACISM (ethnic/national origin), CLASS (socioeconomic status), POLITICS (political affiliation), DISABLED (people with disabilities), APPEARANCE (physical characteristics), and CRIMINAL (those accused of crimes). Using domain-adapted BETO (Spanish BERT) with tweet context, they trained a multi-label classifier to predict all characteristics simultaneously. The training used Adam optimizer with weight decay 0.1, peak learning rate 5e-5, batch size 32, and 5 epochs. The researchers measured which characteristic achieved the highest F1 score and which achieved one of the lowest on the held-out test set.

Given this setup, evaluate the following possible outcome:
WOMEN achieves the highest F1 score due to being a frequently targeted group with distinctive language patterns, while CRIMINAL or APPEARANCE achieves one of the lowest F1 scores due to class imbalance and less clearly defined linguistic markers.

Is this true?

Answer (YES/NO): NO